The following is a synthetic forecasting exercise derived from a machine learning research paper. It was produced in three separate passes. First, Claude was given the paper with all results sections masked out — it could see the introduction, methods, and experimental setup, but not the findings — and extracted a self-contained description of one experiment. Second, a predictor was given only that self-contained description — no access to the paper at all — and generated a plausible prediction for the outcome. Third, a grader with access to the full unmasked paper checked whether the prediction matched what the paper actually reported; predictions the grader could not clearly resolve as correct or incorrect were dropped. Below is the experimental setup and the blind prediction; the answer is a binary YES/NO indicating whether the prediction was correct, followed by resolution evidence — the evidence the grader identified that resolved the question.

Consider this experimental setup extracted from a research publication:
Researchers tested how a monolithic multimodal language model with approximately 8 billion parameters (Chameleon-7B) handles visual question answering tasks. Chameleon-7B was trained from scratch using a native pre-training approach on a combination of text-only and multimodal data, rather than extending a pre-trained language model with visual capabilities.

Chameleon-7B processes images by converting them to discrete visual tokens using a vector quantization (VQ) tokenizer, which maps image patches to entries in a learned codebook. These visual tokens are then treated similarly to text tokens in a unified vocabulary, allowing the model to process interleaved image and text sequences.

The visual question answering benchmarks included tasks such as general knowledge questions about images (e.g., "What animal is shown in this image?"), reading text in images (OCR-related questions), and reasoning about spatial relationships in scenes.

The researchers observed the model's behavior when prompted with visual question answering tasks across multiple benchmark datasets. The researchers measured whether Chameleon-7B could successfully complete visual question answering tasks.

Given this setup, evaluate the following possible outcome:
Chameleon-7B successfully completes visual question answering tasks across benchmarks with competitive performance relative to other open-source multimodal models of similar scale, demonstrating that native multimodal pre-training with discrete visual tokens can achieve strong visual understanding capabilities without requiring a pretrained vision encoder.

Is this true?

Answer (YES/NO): NO